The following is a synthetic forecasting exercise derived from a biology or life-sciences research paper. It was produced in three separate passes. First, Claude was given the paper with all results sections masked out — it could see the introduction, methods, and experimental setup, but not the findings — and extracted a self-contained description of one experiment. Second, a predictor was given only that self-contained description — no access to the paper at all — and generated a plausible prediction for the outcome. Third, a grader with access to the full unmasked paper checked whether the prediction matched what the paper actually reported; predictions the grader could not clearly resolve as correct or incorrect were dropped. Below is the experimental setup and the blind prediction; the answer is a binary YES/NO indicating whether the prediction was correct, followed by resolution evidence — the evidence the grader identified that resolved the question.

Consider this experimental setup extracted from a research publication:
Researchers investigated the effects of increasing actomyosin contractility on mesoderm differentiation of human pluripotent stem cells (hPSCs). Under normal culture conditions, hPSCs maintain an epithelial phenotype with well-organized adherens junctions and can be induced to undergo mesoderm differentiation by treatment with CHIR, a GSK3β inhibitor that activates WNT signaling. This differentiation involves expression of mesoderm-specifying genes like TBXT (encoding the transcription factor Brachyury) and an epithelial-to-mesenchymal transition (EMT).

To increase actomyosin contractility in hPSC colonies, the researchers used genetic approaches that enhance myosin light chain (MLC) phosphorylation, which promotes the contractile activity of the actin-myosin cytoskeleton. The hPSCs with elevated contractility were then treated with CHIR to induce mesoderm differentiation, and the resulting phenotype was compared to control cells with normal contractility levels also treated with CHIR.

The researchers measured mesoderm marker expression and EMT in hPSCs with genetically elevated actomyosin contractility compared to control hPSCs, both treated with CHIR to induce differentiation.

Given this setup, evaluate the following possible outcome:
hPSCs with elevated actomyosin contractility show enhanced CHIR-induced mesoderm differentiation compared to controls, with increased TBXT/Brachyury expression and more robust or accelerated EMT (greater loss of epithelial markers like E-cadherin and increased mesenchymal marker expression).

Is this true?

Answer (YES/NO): NO